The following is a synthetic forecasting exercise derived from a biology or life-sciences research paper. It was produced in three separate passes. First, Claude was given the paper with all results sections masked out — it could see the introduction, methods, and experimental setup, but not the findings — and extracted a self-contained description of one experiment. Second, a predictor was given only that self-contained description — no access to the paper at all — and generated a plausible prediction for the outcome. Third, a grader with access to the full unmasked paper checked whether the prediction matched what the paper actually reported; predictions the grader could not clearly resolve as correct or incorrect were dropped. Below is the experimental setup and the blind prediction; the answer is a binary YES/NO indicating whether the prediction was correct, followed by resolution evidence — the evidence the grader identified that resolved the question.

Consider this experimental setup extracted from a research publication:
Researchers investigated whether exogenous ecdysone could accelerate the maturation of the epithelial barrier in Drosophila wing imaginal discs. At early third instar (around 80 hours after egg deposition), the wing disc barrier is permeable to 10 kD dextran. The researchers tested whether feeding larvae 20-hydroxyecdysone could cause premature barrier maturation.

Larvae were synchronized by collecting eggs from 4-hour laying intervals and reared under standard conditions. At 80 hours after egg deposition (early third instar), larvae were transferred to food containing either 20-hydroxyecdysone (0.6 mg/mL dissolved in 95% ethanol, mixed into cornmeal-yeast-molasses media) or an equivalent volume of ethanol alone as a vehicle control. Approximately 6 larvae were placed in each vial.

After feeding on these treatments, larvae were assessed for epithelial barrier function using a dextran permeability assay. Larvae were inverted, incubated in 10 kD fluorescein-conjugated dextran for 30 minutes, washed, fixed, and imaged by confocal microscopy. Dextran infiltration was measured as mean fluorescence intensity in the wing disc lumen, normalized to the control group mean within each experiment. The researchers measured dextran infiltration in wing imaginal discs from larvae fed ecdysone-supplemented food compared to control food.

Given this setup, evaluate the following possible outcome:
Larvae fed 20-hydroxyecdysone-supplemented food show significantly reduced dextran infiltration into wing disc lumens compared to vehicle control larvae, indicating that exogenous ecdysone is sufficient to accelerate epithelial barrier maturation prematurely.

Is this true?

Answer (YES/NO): YES